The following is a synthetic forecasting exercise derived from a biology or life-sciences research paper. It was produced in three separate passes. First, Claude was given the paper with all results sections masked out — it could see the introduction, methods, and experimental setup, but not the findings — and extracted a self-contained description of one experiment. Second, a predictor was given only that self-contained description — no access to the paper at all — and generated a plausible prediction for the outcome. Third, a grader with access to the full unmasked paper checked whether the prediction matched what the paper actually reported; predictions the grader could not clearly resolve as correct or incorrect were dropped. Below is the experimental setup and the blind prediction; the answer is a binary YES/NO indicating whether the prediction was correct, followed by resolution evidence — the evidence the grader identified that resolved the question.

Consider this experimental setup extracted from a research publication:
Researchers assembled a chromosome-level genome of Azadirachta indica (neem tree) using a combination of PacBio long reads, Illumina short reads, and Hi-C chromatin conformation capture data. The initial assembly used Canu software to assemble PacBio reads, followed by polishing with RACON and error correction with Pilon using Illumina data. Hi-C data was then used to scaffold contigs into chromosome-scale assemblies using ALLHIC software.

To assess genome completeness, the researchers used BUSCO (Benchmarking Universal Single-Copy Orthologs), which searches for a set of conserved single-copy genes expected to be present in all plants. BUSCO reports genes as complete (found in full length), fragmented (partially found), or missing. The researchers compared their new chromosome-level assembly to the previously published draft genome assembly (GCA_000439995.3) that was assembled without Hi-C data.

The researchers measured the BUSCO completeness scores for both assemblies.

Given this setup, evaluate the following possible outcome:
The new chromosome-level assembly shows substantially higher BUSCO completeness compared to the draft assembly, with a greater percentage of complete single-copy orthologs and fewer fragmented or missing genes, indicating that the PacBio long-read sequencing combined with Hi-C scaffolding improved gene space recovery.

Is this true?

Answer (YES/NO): YES